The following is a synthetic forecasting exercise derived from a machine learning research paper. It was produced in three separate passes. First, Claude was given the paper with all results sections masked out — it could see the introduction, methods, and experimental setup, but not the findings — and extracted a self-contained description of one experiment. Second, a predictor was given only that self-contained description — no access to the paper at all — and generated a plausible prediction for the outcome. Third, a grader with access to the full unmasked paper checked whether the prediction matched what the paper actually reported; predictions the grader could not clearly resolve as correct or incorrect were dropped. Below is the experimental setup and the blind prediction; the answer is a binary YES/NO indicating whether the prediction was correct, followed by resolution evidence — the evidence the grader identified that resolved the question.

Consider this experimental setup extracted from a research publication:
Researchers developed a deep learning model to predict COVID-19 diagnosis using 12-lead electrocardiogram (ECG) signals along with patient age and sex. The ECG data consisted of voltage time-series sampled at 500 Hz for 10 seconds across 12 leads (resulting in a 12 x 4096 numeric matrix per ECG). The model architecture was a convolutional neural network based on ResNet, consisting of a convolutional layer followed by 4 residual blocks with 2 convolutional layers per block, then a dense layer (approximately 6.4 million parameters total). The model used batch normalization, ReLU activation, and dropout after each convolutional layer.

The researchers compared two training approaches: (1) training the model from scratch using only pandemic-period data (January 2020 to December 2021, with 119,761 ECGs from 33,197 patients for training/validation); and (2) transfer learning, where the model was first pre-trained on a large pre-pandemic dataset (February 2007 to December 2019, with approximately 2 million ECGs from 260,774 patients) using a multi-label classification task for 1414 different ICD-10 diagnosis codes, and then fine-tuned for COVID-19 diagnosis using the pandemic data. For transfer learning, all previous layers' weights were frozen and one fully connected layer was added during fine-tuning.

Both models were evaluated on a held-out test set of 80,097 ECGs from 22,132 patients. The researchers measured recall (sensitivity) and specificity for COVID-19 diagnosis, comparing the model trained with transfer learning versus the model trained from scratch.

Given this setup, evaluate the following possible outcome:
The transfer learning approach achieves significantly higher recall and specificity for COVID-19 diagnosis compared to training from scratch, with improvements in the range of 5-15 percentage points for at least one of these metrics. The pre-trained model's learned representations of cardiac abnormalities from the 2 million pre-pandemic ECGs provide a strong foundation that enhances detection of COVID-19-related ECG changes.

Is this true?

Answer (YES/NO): NO